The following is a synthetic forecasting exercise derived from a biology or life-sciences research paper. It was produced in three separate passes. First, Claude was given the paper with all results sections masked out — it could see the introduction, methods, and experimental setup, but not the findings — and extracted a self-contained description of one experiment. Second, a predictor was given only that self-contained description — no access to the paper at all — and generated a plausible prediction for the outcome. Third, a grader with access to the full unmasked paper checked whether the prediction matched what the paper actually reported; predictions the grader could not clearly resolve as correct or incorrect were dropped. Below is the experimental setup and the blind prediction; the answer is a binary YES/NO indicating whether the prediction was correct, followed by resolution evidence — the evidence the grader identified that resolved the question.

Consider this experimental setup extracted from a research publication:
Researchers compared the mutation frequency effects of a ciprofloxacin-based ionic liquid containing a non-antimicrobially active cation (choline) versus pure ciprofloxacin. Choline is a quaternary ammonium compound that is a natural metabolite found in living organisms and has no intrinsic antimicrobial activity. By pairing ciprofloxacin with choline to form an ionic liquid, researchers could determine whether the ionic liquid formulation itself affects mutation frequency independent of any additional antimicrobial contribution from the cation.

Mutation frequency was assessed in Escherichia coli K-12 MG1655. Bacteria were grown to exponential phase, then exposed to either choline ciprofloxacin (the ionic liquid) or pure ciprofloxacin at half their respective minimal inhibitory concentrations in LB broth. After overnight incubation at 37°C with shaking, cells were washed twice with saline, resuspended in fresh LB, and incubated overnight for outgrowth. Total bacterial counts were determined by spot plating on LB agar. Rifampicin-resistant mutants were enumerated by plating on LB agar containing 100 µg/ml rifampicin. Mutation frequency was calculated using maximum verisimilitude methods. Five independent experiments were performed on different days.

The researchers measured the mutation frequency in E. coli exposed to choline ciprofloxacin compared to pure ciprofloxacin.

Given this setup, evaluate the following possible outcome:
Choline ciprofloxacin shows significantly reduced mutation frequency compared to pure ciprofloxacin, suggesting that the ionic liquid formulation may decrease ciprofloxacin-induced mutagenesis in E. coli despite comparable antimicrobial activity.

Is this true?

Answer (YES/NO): NO